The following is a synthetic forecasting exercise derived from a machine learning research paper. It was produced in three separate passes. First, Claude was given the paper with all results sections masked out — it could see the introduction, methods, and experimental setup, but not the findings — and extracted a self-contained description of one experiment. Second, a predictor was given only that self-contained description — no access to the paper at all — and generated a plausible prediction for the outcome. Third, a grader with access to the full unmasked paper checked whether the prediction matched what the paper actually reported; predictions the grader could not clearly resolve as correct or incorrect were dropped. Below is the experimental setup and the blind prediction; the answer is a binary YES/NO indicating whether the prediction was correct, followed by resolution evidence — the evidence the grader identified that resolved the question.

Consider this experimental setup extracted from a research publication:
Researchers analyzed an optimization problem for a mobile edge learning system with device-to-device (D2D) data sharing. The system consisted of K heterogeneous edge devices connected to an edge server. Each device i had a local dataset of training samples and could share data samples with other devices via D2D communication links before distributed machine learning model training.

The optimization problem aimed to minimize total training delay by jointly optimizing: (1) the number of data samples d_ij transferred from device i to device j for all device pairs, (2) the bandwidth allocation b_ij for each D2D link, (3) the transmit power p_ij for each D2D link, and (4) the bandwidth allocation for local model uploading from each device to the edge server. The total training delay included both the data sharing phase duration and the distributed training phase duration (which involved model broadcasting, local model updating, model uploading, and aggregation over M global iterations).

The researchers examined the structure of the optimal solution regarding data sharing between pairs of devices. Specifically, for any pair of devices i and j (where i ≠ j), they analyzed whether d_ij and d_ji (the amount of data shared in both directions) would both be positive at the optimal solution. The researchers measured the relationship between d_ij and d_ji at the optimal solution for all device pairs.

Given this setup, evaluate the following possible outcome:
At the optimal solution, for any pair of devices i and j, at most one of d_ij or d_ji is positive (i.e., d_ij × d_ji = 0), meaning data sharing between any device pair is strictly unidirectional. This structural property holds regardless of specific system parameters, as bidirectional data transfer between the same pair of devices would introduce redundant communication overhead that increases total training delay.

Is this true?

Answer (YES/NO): YES